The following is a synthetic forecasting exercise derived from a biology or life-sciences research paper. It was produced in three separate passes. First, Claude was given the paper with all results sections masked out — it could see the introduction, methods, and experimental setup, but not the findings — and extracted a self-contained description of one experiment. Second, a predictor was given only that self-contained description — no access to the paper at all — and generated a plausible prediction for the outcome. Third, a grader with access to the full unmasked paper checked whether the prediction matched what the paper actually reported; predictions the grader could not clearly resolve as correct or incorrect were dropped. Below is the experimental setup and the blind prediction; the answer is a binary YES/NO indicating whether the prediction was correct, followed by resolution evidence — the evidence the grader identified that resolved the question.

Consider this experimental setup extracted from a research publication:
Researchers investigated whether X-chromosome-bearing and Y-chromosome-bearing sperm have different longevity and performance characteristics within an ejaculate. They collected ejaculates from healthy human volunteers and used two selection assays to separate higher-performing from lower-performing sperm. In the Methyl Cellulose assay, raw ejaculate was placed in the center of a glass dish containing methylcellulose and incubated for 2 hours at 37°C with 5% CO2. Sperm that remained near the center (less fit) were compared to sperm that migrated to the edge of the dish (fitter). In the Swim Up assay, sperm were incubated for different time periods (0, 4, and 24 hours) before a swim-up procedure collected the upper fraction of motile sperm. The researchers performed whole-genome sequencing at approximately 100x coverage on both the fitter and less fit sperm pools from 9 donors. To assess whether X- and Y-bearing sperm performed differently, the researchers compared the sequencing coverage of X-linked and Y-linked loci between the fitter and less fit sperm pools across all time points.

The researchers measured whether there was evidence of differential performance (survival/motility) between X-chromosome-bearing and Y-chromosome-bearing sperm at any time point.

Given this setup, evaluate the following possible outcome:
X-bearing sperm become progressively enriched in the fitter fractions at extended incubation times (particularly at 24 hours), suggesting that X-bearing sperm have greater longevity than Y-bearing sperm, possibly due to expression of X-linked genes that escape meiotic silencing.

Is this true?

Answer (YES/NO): NO